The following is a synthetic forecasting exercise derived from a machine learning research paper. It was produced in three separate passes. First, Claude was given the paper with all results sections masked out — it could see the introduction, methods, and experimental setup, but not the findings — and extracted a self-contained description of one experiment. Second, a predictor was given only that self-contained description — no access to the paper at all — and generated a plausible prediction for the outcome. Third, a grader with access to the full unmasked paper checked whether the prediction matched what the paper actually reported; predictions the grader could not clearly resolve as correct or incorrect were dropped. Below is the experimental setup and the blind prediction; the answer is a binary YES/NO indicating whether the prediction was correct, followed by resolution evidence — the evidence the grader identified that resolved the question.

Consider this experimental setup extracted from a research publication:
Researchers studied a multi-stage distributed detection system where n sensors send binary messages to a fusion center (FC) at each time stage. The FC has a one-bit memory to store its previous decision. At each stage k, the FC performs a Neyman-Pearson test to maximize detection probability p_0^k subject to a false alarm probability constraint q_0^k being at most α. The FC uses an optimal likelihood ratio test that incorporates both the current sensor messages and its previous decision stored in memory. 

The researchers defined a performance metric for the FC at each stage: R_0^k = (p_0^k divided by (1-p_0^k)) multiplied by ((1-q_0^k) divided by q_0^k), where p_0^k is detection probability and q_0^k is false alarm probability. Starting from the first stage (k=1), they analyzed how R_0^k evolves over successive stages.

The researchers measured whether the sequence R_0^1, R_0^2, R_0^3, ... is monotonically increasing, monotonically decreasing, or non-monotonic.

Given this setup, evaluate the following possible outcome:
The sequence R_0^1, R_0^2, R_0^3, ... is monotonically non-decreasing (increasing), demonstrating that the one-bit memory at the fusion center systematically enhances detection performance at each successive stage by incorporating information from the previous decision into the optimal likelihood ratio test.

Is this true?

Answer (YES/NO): YES